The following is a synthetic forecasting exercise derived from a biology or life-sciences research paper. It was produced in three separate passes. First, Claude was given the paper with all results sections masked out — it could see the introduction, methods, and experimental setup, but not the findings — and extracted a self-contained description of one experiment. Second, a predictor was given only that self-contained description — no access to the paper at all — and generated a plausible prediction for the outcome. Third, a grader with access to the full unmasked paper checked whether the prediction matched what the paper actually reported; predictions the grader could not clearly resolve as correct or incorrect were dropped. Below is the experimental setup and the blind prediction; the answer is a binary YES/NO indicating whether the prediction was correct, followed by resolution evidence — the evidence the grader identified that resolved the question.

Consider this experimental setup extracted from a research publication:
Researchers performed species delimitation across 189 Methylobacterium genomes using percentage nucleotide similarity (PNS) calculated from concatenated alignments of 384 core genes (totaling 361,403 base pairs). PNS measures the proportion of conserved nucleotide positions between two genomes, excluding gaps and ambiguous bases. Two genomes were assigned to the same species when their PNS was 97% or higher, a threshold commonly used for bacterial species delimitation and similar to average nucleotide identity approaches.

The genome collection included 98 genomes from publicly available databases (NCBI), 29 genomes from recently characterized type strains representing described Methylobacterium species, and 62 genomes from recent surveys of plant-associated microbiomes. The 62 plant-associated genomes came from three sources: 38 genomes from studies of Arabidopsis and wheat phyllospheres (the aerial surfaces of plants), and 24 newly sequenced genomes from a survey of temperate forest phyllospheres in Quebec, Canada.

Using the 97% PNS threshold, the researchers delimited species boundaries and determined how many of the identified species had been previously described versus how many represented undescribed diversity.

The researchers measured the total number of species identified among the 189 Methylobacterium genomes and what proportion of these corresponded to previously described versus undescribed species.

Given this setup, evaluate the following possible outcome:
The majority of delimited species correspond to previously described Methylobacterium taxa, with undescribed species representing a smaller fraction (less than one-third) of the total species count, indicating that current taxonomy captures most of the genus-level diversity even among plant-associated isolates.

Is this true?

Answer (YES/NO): NO